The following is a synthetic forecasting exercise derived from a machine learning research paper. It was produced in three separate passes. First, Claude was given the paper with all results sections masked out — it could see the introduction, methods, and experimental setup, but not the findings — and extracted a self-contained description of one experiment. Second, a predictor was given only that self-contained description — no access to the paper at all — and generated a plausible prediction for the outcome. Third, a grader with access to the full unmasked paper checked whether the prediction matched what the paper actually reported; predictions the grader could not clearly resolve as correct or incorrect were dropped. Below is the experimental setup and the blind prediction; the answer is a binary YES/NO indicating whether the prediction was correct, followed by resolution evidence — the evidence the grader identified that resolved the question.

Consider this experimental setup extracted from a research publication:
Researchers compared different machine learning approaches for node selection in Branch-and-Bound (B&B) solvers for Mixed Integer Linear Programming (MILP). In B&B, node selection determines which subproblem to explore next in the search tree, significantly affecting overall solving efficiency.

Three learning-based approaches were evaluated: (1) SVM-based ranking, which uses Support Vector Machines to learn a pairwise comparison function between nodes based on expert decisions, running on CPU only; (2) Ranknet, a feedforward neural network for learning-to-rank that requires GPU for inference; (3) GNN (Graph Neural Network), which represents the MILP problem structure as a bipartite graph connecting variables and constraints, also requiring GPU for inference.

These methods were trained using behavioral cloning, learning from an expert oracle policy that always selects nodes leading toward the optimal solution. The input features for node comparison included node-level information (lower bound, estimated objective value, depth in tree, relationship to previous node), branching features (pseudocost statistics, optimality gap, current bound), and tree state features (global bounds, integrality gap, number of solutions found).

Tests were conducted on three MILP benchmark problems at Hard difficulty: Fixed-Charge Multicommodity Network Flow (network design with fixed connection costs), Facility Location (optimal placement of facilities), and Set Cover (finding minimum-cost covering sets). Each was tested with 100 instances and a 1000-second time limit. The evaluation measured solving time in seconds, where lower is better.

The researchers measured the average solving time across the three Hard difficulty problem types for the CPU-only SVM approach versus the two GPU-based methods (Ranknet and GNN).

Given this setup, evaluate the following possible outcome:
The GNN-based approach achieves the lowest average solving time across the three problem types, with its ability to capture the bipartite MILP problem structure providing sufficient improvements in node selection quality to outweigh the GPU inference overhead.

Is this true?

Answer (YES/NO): YES